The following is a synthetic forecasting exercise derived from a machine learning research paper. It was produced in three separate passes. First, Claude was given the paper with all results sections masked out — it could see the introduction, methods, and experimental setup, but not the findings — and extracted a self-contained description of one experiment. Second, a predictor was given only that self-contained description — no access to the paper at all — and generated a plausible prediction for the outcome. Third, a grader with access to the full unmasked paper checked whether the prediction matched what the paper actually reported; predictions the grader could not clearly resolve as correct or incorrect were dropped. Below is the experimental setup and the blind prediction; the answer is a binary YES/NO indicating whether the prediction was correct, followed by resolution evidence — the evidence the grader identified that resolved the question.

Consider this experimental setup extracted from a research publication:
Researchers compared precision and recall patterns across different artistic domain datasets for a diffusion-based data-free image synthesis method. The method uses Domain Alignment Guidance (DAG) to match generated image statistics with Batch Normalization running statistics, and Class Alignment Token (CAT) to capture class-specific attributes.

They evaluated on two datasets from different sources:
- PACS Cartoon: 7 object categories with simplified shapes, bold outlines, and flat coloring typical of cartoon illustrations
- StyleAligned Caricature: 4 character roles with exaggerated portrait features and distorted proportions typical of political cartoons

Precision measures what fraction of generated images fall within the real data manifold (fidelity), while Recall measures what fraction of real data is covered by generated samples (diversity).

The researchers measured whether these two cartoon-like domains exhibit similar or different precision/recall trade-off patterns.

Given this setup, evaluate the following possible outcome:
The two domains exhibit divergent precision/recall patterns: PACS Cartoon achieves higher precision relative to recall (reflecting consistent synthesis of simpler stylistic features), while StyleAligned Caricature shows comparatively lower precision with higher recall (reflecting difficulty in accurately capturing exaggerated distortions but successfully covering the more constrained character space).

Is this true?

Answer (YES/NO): YES